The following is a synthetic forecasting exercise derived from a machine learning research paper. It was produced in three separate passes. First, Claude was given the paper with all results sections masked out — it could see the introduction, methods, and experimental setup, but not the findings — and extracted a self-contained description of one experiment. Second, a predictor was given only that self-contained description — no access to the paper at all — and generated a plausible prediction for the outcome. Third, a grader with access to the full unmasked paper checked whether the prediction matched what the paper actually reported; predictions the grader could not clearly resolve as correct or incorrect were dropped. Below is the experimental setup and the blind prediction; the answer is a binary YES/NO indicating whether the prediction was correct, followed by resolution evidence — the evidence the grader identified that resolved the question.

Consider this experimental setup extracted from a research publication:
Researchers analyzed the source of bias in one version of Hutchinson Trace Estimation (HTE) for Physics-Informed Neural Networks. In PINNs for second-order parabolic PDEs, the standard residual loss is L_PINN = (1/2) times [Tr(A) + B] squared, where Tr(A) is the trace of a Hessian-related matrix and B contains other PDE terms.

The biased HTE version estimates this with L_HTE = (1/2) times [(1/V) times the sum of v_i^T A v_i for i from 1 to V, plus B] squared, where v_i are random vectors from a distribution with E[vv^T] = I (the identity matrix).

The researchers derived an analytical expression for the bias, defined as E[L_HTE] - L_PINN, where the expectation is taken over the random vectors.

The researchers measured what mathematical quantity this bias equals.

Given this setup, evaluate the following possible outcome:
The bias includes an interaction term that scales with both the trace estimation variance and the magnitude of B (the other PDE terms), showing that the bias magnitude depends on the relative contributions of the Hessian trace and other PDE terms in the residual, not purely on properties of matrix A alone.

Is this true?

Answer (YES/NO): NO